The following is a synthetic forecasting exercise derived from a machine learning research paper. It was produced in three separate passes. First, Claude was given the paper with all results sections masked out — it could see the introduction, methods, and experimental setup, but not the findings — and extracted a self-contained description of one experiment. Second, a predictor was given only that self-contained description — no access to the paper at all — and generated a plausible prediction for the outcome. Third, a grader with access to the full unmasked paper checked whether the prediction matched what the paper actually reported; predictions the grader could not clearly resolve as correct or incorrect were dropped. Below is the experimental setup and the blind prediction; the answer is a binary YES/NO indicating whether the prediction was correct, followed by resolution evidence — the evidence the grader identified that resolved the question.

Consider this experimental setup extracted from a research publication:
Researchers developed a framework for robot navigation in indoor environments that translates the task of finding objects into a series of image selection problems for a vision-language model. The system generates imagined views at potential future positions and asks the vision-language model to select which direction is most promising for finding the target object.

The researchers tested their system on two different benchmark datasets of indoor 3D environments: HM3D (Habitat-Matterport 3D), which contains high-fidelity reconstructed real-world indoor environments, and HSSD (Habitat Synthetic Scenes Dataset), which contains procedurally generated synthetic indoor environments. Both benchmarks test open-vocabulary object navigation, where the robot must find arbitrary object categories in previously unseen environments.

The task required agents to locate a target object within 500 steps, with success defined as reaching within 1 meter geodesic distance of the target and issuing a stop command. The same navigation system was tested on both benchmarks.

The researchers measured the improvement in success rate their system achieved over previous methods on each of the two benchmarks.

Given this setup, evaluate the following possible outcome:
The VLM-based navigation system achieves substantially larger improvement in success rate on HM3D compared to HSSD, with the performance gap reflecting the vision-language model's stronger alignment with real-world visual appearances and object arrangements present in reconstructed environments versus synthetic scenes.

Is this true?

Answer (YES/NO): NO